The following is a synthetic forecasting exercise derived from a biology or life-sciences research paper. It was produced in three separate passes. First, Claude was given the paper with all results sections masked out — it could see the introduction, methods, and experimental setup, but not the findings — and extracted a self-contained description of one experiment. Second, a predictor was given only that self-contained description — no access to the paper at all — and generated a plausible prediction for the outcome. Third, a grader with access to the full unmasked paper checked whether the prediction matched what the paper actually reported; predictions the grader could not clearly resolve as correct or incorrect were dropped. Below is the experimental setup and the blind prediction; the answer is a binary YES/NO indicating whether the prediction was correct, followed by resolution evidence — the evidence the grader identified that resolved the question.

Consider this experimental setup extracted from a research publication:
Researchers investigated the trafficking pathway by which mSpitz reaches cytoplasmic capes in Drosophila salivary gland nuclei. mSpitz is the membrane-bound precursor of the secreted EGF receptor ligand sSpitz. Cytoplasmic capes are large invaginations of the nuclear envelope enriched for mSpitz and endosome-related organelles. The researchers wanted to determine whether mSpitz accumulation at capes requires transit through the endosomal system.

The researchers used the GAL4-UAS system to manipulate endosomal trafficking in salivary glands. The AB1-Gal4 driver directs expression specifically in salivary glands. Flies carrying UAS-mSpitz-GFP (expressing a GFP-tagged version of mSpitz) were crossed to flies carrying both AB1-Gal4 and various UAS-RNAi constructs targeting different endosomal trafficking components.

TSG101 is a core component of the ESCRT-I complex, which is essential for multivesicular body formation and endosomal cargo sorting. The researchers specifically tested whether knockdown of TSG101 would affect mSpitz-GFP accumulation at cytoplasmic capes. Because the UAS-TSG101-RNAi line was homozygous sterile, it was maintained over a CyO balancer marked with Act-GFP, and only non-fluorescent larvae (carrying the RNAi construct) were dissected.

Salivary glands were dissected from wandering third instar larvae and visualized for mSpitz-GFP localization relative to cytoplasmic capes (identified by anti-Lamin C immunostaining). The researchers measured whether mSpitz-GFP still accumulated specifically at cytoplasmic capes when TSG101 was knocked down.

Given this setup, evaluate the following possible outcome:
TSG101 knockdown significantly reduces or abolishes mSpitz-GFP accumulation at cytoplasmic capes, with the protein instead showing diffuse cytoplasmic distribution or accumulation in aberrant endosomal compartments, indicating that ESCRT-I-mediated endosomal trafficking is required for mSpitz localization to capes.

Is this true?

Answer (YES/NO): YES